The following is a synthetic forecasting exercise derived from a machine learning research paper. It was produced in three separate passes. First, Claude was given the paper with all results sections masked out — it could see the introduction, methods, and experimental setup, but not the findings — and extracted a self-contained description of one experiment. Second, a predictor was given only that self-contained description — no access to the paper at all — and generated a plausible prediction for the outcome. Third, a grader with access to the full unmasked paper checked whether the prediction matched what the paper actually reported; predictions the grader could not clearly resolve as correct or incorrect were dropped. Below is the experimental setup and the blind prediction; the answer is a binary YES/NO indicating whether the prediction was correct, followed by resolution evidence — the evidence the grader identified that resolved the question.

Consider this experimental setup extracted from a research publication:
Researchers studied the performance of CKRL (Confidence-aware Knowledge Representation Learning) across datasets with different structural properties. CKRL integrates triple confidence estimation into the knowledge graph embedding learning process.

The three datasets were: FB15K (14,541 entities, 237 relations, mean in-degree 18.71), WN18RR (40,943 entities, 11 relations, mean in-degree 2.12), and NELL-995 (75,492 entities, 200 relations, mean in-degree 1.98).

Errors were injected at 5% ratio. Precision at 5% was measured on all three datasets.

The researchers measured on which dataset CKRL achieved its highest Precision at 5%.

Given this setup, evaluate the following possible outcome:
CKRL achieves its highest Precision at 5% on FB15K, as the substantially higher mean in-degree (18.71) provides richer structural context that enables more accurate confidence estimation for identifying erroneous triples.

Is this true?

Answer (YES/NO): YES